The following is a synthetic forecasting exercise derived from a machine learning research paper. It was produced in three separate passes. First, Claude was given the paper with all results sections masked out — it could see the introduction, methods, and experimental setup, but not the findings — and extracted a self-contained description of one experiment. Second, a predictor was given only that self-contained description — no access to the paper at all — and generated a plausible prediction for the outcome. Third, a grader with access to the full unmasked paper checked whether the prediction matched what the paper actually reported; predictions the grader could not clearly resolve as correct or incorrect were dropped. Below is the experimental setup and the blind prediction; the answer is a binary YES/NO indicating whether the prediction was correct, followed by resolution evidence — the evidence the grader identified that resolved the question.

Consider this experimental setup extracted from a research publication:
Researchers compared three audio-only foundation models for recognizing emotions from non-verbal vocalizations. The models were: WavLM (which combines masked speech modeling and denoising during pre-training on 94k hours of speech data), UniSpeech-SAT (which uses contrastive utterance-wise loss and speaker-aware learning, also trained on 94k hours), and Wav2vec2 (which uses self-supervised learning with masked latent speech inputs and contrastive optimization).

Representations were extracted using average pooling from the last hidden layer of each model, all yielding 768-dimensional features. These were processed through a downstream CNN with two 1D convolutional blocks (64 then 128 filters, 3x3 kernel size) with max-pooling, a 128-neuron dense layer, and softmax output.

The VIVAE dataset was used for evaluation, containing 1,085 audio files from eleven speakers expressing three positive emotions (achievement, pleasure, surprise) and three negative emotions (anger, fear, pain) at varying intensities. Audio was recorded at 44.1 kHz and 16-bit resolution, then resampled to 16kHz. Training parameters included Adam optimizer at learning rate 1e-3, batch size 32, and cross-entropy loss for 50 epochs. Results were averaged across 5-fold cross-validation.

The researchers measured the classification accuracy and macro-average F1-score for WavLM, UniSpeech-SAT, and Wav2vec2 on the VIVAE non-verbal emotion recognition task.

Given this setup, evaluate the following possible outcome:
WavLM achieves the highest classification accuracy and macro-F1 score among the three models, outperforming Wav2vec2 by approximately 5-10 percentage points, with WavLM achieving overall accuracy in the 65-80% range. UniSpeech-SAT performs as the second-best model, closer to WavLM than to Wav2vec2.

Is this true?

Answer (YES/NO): NO